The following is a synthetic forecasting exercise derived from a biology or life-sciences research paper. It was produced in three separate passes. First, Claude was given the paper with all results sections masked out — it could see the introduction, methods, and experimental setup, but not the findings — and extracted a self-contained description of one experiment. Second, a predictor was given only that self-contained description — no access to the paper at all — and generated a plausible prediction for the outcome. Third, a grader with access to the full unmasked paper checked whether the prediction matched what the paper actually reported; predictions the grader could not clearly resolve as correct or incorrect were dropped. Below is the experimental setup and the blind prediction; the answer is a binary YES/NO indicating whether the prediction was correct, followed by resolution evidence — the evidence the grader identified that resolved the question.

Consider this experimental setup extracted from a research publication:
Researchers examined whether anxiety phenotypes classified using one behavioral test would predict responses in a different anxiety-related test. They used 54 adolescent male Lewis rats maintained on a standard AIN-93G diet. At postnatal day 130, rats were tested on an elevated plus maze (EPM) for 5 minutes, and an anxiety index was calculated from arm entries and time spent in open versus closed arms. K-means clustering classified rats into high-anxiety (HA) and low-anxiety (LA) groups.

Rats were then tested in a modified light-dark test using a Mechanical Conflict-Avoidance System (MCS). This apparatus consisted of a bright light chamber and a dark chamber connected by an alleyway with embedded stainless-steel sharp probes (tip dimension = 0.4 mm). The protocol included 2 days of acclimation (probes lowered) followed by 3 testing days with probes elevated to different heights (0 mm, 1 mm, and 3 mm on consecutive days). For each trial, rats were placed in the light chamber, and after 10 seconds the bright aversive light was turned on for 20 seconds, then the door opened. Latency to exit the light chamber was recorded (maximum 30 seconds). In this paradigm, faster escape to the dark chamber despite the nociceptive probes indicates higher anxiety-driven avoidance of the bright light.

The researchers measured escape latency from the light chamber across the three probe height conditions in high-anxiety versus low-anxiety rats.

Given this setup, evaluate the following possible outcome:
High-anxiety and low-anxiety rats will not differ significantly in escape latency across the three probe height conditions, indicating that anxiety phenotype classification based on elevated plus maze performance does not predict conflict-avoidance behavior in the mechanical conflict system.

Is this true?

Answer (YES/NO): NO